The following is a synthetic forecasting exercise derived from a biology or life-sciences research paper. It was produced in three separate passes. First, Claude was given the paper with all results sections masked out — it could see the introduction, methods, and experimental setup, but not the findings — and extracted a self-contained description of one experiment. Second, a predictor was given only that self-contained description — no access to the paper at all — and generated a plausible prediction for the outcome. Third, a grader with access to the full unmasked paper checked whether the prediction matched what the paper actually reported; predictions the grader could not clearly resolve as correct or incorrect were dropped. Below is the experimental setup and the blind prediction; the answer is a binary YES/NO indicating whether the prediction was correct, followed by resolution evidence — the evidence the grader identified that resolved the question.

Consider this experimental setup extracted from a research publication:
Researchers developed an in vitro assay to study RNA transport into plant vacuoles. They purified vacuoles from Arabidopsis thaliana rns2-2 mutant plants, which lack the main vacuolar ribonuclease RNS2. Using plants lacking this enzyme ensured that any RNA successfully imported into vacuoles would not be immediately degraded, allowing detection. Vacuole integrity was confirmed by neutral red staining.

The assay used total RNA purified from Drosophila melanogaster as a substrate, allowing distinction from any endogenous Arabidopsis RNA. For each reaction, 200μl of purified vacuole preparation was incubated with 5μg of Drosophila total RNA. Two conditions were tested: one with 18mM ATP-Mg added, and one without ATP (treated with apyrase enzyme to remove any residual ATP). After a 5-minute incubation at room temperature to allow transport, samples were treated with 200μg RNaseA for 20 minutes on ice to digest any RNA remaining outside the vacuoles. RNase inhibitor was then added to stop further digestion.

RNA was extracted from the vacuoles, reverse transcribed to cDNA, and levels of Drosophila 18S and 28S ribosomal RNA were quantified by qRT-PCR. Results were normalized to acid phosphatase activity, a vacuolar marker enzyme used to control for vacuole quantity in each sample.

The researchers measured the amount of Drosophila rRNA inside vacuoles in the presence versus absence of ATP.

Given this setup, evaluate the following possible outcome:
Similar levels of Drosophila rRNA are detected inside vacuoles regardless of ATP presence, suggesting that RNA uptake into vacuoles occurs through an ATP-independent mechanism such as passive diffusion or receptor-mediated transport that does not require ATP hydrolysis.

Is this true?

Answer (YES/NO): NO